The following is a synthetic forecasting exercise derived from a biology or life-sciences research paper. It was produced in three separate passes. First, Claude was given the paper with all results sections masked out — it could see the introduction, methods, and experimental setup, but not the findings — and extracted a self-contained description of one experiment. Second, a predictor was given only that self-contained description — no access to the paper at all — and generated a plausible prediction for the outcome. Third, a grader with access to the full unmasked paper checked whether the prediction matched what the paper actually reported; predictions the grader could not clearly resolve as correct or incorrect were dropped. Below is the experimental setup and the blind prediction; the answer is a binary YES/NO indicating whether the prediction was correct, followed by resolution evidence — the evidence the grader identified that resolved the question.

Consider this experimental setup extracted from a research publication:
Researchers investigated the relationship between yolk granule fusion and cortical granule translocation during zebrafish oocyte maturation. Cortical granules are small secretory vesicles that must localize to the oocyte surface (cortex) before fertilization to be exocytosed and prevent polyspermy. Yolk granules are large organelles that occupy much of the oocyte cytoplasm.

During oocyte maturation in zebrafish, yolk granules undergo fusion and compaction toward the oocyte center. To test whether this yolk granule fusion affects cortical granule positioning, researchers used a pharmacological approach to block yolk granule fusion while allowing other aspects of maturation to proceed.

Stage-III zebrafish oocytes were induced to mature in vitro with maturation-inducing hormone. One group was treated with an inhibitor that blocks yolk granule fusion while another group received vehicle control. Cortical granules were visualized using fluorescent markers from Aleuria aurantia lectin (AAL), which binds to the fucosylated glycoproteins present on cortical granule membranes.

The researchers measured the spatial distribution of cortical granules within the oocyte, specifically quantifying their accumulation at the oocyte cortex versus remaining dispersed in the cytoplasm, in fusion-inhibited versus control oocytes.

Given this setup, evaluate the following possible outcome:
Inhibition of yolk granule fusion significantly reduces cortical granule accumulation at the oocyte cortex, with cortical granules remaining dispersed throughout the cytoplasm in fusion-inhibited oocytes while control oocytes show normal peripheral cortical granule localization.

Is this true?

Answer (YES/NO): YES